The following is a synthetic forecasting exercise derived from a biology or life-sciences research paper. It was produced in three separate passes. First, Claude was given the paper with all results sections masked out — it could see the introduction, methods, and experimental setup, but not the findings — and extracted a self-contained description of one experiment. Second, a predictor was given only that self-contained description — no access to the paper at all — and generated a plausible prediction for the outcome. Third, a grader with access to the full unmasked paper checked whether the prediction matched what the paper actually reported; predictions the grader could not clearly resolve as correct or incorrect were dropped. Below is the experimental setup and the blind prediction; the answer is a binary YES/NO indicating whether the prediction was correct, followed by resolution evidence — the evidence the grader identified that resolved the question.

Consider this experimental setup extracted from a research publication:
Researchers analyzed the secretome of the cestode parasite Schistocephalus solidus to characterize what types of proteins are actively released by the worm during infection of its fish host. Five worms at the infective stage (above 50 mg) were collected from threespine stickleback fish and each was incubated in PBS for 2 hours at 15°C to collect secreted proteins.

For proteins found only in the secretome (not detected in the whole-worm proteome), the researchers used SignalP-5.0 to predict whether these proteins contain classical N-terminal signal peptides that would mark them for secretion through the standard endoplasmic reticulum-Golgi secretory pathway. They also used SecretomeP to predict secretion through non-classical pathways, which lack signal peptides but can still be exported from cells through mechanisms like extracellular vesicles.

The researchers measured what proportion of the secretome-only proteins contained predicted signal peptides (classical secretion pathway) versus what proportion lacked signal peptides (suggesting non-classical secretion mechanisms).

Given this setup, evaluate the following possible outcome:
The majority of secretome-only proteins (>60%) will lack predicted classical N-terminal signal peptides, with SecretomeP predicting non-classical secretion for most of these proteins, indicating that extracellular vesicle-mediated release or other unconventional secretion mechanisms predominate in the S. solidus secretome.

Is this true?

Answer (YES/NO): NO